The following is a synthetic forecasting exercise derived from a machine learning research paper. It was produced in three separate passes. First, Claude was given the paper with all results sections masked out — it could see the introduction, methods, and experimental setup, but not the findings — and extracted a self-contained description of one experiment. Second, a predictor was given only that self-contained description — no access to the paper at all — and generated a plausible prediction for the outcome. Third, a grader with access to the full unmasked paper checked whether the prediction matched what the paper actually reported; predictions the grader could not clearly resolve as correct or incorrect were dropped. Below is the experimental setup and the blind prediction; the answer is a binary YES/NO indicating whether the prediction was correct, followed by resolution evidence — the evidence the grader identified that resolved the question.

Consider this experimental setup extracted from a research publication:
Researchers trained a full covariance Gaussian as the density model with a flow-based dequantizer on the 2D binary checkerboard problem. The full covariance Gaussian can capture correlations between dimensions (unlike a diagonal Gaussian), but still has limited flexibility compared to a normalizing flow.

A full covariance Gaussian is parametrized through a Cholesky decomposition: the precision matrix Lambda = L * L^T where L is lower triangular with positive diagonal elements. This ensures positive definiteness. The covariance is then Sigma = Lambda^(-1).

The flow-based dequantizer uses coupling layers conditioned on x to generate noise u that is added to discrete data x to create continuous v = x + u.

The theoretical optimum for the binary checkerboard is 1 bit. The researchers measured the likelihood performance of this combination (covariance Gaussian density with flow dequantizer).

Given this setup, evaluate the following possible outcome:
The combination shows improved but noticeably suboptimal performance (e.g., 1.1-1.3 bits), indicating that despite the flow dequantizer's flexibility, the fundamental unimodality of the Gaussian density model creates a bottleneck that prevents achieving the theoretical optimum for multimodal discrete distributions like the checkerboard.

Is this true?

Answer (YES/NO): NO